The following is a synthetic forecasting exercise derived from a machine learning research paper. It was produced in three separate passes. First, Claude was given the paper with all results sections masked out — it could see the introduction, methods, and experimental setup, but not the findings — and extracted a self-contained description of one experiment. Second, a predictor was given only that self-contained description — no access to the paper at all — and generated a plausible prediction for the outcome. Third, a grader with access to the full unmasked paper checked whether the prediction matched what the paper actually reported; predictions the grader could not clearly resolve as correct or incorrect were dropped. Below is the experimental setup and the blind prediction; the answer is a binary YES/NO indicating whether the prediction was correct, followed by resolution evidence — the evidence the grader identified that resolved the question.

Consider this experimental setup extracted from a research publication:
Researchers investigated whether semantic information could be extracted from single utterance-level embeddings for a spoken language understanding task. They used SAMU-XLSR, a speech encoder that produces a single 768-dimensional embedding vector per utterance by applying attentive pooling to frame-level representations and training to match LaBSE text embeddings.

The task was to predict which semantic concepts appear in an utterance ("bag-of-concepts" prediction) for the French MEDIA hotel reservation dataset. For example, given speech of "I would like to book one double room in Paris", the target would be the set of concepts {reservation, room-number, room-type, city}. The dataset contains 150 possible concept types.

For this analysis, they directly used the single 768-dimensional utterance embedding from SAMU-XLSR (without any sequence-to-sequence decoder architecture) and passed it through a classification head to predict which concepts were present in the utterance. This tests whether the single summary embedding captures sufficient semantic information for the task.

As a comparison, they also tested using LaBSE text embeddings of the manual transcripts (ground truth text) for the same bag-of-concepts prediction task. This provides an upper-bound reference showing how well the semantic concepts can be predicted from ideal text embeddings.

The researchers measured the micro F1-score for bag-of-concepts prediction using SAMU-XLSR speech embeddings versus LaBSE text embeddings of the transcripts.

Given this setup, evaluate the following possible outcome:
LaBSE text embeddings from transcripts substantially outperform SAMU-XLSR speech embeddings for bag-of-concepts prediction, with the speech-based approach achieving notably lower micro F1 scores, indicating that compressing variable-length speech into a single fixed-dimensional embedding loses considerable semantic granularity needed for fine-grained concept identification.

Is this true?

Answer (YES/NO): NO